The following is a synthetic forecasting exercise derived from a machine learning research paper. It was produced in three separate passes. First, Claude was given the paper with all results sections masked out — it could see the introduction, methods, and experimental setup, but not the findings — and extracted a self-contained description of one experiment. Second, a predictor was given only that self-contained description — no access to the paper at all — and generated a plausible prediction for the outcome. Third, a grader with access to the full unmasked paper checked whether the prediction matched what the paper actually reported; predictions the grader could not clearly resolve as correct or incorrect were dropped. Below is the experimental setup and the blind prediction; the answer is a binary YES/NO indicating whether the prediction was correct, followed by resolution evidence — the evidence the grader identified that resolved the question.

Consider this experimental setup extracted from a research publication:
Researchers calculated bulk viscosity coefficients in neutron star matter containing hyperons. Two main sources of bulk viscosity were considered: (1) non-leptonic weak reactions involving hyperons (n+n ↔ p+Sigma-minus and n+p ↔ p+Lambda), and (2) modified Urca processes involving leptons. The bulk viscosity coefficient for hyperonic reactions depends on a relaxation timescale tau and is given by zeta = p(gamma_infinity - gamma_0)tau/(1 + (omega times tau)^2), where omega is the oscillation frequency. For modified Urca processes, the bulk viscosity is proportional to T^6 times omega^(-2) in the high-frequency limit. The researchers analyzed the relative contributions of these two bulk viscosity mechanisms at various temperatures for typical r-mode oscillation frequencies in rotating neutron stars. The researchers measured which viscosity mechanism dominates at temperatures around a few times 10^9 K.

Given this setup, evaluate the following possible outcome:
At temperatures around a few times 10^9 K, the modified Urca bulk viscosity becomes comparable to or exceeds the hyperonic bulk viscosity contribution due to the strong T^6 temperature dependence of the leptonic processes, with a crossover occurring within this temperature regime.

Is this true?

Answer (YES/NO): NO